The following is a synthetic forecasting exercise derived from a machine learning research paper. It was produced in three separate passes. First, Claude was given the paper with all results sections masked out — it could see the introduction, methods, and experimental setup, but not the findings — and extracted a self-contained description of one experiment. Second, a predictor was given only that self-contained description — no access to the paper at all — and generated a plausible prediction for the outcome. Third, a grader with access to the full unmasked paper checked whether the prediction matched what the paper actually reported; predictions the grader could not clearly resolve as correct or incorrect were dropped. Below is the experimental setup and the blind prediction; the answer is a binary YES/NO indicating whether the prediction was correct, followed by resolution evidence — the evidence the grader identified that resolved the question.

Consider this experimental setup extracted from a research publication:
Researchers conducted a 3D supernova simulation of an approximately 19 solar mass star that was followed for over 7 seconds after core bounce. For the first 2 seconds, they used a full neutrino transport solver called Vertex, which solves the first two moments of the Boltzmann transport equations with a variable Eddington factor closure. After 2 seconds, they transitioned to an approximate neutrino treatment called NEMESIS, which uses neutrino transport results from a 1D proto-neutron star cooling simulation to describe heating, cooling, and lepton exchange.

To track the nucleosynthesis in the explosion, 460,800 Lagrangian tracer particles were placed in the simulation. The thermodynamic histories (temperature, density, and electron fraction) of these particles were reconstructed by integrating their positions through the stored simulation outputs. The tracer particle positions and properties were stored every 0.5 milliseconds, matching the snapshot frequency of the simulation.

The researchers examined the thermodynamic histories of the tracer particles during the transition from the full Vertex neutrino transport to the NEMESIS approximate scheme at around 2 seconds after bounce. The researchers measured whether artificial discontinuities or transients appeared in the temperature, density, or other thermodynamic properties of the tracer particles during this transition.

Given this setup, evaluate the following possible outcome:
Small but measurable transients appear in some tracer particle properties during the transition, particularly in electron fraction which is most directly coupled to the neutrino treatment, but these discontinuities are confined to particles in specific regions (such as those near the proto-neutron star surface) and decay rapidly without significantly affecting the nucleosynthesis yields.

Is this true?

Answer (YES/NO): NO